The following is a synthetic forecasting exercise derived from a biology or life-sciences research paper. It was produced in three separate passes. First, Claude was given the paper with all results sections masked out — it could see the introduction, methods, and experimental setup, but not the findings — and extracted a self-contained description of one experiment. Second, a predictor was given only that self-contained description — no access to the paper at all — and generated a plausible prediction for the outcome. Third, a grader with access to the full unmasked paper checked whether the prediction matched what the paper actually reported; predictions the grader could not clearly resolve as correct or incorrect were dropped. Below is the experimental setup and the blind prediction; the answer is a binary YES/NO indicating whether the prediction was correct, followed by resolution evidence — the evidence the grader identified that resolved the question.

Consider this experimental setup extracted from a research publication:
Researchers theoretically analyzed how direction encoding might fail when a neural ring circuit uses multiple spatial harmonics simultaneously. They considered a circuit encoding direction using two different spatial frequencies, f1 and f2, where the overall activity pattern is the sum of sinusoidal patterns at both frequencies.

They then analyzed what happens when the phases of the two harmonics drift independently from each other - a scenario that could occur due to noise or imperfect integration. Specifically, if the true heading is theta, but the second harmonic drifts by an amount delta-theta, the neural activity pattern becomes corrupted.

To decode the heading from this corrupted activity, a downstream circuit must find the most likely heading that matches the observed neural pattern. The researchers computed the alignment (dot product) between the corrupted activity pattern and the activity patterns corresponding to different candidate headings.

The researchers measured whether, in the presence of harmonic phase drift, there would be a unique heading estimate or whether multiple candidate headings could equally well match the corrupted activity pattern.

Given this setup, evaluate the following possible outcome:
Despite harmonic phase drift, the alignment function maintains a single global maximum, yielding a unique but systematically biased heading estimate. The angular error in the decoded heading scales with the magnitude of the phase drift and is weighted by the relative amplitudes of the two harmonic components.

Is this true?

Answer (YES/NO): NO